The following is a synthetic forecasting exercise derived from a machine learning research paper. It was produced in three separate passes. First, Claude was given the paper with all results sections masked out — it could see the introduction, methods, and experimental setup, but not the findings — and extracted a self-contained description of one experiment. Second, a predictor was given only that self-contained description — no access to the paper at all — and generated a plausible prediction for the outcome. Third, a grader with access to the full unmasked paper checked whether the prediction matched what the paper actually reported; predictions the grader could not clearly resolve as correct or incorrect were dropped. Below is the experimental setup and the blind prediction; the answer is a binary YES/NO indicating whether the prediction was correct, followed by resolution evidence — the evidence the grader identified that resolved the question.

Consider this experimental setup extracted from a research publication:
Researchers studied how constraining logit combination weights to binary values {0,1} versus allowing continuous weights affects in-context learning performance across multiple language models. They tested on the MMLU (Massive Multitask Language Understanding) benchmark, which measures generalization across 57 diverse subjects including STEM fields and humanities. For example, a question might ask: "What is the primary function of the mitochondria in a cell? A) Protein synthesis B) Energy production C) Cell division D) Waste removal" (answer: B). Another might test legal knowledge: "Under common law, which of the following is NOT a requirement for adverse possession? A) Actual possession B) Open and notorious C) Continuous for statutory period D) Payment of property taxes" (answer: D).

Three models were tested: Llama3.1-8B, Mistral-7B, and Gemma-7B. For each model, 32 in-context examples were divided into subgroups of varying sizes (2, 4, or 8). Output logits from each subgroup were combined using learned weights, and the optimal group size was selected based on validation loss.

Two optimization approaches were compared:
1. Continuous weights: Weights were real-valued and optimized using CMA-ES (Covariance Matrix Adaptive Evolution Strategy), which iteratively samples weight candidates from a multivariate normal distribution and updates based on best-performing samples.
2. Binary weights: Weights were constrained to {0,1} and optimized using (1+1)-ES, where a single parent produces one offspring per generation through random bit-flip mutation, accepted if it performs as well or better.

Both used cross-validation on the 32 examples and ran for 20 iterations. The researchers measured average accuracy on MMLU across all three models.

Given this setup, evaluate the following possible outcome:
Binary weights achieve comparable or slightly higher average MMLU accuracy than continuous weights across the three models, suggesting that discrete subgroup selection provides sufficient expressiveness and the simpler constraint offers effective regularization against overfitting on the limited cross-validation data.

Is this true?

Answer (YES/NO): YES